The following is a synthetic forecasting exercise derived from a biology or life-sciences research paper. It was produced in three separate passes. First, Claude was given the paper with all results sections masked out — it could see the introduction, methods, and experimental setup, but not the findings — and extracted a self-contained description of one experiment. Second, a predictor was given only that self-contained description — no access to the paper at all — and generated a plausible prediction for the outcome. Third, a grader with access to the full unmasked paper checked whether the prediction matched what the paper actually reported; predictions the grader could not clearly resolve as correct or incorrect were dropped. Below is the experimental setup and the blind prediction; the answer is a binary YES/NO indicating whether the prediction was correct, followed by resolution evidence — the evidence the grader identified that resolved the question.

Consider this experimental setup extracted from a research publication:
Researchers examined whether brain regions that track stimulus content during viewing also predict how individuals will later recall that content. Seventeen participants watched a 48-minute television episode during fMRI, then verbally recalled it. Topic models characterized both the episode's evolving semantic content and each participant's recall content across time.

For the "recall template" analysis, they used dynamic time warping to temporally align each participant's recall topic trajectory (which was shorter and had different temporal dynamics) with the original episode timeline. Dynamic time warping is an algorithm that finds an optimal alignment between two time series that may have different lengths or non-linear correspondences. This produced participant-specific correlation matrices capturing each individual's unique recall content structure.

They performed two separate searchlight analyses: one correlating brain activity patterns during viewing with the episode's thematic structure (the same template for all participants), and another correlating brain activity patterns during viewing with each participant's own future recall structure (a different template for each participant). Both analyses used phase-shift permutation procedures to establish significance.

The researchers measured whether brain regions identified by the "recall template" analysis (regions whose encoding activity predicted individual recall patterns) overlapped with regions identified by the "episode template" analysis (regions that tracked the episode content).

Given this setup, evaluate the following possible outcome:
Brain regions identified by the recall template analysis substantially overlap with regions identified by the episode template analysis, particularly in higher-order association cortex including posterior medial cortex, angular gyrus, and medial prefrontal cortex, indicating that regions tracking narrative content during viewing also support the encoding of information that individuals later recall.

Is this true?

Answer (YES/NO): NO